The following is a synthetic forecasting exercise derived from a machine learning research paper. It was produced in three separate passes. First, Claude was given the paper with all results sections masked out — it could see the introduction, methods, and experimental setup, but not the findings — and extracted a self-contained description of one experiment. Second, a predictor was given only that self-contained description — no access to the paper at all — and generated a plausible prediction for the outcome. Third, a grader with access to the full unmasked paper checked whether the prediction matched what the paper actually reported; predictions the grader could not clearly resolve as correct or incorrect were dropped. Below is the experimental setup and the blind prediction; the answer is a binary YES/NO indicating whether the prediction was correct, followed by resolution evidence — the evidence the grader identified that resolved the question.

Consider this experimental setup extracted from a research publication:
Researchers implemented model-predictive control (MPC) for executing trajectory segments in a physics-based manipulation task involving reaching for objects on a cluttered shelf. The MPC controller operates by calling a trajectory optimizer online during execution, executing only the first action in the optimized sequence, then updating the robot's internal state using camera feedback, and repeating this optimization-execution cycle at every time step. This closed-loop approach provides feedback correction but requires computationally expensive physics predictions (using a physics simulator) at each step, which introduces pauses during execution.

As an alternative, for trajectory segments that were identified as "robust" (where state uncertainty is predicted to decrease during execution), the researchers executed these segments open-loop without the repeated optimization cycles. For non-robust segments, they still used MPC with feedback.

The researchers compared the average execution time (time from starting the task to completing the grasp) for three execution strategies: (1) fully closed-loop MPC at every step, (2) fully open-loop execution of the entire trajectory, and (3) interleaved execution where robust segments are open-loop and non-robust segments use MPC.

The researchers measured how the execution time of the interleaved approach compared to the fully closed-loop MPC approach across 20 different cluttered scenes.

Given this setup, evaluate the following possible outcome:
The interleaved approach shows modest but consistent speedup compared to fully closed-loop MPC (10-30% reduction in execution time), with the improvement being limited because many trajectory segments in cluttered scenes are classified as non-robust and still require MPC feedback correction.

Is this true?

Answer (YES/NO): NO